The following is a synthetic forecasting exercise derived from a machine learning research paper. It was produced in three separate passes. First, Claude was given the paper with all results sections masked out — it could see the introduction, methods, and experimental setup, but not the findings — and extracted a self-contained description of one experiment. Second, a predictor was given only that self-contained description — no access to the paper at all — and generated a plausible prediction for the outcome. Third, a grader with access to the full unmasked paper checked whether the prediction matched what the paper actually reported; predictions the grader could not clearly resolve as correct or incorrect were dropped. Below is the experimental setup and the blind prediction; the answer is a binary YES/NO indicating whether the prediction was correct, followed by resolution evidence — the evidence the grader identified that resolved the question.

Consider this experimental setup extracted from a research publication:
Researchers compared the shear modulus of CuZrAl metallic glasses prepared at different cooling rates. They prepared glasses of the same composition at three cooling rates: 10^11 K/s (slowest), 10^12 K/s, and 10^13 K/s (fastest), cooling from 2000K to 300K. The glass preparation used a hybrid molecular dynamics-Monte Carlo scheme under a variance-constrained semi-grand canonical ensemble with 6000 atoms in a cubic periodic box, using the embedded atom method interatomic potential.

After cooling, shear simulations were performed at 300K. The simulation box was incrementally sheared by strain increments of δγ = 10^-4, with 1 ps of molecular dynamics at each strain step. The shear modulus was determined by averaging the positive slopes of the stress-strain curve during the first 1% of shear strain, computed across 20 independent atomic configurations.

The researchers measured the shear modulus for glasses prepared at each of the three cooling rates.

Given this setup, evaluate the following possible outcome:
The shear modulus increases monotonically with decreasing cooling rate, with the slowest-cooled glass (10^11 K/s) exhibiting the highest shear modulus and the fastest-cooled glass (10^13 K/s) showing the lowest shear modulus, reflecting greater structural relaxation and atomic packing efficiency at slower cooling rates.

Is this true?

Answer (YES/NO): YES